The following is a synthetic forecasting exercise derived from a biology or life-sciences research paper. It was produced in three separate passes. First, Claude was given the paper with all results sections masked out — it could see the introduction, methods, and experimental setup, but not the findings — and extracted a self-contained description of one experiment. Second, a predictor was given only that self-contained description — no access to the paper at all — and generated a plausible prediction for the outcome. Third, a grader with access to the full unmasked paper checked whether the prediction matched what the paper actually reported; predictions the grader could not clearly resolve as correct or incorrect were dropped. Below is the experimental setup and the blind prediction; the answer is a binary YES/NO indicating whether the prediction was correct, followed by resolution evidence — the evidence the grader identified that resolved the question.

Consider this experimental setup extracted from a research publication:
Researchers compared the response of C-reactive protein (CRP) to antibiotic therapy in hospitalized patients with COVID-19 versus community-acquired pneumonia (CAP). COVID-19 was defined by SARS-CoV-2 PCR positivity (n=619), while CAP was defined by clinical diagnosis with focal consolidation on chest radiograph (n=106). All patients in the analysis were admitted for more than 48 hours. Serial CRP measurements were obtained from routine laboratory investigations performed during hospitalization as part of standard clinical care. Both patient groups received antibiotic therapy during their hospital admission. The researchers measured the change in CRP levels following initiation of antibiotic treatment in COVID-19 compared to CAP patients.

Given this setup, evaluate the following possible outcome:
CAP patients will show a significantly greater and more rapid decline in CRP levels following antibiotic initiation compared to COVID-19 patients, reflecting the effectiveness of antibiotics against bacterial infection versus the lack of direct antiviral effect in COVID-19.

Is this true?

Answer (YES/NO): YES